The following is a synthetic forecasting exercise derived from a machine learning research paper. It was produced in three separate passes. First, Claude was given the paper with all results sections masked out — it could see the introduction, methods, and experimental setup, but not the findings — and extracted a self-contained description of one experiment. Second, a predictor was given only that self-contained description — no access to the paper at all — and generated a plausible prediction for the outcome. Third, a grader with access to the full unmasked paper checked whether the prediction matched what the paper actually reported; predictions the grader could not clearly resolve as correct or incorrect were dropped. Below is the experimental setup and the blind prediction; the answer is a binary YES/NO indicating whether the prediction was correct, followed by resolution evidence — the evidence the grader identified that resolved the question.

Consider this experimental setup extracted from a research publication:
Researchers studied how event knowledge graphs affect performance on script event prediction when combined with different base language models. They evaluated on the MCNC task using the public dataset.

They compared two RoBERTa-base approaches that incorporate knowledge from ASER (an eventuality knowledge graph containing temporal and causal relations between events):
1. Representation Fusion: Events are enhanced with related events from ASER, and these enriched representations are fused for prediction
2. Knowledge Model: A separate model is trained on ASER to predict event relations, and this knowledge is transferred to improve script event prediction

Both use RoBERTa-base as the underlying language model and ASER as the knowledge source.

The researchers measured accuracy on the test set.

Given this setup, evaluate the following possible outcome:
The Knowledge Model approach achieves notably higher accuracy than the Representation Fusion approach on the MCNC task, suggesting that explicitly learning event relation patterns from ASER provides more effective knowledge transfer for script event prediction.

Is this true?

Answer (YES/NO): NO